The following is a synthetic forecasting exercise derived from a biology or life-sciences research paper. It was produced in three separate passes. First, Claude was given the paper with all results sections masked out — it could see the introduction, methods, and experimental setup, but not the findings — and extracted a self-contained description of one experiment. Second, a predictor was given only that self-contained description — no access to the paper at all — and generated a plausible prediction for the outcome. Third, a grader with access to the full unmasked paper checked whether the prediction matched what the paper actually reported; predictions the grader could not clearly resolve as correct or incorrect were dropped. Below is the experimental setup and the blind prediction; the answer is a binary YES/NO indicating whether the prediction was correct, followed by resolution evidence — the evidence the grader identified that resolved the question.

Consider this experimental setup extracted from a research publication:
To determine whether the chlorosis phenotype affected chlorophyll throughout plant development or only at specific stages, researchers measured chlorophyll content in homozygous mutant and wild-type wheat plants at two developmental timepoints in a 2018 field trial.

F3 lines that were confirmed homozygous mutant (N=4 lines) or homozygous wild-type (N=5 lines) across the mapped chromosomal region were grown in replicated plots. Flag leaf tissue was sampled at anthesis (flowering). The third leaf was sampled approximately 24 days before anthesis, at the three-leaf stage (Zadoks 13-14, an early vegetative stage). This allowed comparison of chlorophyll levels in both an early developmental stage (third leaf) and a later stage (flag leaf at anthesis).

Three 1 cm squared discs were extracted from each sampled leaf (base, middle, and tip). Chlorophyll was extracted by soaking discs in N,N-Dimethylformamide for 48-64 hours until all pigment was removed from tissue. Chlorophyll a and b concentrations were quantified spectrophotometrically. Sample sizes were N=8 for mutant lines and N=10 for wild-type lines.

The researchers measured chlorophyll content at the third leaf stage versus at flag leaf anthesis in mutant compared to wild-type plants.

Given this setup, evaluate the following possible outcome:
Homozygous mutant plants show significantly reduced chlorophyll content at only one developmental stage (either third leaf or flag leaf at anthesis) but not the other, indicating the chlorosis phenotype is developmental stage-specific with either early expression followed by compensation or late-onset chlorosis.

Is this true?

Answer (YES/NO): NO